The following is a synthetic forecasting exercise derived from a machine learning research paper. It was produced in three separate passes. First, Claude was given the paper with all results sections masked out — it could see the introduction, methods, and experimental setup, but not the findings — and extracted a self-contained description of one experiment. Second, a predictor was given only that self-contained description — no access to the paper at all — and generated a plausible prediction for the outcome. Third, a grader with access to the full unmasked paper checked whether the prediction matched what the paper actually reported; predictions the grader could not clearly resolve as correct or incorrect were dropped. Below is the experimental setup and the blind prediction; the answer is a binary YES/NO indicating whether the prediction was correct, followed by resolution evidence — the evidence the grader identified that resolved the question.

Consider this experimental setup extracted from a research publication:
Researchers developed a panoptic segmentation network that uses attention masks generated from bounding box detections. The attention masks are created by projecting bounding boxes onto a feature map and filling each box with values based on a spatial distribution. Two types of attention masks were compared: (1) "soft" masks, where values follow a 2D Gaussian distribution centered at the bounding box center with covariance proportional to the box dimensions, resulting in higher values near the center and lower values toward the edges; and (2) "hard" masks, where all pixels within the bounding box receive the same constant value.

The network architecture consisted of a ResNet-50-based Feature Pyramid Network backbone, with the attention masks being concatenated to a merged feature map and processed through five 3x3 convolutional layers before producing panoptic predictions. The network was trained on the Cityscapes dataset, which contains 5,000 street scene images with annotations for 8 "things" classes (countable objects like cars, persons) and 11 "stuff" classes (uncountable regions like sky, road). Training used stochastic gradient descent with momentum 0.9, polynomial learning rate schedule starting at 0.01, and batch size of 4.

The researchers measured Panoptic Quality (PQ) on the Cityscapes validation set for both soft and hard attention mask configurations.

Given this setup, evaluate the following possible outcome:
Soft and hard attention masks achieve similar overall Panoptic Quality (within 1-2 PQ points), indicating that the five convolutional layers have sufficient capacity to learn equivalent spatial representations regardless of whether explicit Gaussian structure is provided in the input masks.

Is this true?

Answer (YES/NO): NO